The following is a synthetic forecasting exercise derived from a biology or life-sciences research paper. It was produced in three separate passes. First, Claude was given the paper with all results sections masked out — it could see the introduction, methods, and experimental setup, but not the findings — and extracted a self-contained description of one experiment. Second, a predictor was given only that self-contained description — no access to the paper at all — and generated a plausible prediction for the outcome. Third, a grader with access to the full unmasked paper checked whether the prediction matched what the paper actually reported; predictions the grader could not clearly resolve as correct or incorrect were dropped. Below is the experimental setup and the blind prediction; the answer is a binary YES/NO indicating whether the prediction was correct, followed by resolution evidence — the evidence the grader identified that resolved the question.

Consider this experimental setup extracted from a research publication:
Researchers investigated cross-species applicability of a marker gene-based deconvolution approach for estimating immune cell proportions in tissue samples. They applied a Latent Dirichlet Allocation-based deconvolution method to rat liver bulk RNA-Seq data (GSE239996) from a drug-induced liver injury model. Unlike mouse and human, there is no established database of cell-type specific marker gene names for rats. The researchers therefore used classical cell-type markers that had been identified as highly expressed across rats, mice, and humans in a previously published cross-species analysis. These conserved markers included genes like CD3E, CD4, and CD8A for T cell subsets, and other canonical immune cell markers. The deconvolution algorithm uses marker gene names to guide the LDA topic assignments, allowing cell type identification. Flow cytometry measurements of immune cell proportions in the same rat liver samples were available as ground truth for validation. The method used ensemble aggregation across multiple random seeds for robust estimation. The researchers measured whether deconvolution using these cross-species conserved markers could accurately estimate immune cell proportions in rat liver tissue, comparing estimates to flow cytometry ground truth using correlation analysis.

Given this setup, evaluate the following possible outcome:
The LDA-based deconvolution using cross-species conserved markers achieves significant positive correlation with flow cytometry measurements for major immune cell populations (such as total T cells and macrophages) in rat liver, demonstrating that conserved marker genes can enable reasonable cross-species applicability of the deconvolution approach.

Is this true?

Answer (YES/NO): YES